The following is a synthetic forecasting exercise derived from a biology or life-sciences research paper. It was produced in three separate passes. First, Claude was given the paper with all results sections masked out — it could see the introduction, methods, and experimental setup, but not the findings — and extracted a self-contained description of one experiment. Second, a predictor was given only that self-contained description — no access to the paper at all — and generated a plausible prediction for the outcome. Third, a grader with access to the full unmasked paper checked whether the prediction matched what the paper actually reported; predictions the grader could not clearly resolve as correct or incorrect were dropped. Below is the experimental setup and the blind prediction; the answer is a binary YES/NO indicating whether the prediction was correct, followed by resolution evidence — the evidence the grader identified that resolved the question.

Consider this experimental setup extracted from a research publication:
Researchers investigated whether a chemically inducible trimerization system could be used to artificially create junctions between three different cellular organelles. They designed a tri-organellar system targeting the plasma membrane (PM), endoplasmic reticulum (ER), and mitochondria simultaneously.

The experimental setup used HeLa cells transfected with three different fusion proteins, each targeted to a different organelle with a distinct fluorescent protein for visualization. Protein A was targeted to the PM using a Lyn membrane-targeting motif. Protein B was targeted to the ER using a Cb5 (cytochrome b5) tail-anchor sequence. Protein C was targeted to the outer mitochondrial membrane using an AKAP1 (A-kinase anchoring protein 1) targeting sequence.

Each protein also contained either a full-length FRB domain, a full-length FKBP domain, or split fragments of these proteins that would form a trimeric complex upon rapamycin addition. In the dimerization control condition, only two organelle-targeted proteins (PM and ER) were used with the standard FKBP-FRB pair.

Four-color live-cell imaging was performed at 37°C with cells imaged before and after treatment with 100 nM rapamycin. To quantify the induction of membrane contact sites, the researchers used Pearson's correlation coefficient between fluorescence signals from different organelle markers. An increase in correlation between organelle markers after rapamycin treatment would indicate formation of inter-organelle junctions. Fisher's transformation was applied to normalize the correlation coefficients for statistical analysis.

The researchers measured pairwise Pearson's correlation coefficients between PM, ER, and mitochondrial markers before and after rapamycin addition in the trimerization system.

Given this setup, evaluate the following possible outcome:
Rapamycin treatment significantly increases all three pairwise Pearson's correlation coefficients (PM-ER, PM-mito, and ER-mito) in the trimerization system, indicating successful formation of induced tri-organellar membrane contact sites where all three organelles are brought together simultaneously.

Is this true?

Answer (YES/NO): YES